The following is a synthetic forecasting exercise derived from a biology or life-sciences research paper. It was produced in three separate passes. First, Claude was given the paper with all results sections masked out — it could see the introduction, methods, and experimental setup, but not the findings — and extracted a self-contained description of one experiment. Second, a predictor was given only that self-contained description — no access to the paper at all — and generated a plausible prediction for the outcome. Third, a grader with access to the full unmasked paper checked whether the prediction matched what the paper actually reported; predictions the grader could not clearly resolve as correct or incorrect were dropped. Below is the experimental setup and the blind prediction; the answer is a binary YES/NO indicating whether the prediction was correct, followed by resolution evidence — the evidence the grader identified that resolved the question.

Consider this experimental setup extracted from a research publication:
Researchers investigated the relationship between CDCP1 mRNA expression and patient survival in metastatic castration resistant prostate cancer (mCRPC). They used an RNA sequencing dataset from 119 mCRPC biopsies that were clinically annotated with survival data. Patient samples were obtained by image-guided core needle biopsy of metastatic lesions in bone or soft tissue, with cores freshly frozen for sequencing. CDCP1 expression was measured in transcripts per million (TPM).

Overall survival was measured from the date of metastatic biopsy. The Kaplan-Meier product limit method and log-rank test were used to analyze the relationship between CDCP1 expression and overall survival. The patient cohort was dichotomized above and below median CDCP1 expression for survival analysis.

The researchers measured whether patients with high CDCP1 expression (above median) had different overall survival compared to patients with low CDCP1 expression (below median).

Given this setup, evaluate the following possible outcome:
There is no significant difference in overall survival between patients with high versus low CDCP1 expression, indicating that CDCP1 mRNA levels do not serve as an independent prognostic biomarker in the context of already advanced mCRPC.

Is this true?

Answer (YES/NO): YES